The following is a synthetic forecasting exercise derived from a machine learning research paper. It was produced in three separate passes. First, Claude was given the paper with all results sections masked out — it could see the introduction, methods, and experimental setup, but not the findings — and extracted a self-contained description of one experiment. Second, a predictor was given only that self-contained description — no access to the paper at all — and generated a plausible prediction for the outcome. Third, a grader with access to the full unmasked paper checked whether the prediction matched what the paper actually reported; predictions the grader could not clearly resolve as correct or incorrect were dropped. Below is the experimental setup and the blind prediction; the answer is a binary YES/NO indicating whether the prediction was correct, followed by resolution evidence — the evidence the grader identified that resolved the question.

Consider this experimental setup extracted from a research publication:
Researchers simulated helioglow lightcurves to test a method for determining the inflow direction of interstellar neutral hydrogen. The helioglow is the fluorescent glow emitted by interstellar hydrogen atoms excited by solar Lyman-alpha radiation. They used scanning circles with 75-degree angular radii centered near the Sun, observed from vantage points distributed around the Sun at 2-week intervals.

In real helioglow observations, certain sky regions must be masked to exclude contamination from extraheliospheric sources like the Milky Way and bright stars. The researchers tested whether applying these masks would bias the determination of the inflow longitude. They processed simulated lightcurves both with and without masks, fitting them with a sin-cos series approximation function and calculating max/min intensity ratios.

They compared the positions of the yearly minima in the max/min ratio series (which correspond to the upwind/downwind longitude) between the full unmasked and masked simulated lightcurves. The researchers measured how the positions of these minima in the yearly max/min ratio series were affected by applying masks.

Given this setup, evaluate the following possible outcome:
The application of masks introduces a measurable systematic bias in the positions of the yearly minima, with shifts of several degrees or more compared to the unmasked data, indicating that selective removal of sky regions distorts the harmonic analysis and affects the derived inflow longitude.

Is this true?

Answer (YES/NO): NO